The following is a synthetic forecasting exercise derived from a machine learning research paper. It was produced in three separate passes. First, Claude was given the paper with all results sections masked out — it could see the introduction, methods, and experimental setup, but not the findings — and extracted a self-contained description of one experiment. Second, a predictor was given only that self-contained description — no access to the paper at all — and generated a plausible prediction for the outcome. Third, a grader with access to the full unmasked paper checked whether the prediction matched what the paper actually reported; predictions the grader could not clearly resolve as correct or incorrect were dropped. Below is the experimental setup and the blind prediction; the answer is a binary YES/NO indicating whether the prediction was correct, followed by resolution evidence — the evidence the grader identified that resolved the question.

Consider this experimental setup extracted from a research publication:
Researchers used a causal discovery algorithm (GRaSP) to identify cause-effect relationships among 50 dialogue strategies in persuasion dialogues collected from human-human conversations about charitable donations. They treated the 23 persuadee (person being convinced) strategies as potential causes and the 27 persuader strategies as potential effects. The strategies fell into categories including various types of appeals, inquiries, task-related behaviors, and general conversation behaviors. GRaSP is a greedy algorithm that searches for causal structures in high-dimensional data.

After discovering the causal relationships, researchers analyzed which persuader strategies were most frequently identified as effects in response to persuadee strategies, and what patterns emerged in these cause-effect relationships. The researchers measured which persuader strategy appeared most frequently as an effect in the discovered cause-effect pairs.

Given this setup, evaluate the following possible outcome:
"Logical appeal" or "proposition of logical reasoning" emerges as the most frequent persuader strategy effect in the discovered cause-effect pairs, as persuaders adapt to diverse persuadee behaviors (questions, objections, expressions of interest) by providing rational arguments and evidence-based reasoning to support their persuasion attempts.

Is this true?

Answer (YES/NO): YES